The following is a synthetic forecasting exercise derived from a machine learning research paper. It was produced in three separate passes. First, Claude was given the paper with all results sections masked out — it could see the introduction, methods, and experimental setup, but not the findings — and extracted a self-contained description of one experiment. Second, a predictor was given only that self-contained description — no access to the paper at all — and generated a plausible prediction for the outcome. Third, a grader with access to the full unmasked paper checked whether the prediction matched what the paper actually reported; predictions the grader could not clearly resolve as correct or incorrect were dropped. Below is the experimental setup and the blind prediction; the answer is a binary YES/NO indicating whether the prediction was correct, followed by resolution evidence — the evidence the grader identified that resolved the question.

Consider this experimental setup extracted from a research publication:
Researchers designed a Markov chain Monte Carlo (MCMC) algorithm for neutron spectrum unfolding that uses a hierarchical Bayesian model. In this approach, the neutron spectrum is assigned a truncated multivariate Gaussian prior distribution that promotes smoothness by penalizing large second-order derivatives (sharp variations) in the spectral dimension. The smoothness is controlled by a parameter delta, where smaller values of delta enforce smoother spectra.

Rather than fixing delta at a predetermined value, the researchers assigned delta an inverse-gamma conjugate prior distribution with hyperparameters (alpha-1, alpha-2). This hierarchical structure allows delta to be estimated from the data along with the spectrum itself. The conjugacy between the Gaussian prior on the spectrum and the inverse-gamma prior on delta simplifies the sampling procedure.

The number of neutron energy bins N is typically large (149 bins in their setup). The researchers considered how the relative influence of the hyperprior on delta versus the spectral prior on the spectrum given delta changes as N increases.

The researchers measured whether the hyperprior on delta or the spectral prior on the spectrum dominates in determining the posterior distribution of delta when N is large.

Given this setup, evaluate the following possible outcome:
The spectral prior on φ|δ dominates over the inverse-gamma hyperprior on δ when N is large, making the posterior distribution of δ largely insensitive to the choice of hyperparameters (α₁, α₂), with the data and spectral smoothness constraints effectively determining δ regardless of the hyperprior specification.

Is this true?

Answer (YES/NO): YES